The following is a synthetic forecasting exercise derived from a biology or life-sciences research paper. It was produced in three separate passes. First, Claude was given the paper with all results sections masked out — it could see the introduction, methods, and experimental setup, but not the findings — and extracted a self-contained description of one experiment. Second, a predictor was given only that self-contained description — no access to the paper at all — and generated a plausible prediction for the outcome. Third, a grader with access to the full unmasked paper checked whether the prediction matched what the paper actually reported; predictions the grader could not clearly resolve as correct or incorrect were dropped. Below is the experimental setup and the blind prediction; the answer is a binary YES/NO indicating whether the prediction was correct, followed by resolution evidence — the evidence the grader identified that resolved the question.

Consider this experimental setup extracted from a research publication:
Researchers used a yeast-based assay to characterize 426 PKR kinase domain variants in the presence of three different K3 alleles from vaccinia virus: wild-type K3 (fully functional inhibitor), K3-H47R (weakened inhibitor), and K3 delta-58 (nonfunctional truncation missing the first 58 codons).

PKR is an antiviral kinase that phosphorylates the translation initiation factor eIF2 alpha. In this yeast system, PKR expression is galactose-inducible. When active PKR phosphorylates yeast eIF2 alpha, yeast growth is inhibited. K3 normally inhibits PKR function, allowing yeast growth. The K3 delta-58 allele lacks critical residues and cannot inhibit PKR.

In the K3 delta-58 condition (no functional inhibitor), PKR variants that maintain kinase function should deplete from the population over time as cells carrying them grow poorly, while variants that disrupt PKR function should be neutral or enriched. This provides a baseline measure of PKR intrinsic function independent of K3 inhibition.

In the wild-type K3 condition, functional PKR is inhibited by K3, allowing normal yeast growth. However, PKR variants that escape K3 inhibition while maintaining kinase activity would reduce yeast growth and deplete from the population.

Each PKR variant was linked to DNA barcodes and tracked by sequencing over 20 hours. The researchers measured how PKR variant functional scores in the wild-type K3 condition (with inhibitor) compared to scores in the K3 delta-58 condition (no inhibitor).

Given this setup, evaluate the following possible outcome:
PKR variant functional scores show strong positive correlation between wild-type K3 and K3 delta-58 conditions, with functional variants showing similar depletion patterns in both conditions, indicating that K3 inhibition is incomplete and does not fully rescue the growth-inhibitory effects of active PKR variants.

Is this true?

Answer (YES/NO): NO